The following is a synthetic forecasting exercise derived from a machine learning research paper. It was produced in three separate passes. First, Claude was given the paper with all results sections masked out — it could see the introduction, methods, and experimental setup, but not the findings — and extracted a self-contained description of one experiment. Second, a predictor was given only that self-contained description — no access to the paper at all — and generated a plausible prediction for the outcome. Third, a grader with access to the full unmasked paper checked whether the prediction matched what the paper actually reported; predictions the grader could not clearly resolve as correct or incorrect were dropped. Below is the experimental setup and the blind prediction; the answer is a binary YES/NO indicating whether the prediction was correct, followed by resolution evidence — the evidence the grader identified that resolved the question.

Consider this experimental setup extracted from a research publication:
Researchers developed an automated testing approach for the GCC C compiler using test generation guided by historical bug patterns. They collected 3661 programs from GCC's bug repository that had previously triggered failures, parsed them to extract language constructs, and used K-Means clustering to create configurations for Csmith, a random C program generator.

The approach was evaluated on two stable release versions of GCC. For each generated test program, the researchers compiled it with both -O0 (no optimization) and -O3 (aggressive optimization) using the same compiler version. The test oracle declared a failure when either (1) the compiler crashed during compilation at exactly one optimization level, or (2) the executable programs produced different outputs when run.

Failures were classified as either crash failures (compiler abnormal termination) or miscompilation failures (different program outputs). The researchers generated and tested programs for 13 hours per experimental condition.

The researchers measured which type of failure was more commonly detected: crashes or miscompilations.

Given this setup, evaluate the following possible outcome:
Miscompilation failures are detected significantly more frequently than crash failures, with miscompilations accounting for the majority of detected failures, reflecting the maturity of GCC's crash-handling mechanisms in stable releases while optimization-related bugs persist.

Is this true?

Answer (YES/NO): NO